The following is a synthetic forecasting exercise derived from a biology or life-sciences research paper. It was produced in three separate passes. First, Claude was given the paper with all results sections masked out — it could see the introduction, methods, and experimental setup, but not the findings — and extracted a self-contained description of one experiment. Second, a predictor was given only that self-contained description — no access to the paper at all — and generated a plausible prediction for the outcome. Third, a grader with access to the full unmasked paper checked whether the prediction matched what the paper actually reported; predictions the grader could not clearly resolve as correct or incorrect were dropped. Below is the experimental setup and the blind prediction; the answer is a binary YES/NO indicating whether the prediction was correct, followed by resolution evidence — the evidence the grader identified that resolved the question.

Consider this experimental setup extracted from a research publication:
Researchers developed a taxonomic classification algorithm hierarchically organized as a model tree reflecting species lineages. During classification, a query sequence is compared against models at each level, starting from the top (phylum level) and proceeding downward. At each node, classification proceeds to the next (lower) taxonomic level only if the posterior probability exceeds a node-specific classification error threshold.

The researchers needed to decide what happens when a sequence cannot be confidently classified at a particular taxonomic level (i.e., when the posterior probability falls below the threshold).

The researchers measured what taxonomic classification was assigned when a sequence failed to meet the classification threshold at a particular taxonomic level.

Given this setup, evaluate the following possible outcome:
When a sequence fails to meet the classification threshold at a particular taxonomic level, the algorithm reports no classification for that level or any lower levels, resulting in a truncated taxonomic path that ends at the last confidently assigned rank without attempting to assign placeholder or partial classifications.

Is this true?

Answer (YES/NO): YES